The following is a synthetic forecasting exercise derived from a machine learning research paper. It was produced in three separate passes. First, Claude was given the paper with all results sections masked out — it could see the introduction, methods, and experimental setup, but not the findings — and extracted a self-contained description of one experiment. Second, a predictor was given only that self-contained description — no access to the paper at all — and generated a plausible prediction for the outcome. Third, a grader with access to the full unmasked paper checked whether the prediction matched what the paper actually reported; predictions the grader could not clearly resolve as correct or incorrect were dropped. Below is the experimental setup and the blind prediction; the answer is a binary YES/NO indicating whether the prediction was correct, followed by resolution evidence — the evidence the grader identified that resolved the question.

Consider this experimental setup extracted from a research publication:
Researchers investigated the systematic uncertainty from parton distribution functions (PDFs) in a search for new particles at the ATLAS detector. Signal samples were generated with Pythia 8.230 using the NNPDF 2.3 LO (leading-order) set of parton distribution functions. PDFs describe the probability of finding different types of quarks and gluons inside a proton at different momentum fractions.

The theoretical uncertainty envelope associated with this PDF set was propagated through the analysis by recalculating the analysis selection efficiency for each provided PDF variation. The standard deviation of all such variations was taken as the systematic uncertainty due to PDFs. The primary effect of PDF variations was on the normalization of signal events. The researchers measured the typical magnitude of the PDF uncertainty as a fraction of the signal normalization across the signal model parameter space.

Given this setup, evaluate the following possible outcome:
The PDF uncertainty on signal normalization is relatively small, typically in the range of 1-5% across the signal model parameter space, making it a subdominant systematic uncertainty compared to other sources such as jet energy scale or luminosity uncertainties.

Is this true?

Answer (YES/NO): NO